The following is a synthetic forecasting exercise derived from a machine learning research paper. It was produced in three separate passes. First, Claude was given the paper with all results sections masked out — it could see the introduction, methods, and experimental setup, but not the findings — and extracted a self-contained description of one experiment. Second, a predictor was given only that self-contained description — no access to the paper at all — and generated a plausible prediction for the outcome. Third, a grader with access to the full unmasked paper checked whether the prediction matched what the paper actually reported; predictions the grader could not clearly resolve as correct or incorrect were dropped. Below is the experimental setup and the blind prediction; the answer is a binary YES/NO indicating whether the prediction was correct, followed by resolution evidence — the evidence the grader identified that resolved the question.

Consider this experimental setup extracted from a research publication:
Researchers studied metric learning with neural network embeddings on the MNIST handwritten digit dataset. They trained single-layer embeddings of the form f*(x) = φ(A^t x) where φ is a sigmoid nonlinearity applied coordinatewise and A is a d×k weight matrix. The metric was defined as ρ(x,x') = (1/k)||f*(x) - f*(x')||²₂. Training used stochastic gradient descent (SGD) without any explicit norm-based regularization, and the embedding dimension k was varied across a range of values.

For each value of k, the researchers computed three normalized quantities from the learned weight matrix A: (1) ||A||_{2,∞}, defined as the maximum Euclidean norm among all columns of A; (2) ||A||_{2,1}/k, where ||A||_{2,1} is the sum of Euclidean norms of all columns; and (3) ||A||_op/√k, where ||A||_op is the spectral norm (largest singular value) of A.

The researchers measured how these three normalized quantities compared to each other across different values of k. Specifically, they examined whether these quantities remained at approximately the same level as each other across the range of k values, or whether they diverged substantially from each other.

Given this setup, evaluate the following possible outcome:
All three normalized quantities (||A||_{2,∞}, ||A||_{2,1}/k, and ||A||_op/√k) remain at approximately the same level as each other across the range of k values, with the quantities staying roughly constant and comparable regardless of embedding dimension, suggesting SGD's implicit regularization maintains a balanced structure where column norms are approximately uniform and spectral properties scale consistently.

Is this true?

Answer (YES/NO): YES